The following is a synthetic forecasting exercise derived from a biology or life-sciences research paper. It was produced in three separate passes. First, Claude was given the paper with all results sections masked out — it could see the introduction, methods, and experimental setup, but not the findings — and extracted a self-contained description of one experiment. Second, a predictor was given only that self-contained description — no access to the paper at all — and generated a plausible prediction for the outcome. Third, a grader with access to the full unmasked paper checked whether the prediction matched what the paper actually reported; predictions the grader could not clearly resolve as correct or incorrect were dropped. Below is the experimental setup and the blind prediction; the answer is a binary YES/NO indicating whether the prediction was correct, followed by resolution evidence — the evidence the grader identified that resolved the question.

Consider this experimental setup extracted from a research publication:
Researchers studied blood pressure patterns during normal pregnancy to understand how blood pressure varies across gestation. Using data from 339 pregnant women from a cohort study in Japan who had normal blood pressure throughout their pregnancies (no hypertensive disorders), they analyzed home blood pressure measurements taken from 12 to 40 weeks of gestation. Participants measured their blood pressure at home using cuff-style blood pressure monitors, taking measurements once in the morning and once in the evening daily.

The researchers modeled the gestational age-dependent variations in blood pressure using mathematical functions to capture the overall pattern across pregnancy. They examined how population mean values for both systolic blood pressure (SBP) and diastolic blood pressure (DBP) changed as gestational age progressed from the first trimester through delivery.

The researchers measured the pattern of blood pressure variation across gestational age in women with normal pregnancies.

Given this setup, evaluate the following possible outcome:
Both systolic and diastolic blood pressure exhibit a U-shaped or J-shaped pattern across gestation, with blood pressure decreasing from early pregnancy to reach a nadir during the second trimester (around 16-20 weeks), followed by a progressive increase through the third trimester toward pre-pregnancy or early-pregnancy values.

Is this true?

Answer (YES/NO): YES